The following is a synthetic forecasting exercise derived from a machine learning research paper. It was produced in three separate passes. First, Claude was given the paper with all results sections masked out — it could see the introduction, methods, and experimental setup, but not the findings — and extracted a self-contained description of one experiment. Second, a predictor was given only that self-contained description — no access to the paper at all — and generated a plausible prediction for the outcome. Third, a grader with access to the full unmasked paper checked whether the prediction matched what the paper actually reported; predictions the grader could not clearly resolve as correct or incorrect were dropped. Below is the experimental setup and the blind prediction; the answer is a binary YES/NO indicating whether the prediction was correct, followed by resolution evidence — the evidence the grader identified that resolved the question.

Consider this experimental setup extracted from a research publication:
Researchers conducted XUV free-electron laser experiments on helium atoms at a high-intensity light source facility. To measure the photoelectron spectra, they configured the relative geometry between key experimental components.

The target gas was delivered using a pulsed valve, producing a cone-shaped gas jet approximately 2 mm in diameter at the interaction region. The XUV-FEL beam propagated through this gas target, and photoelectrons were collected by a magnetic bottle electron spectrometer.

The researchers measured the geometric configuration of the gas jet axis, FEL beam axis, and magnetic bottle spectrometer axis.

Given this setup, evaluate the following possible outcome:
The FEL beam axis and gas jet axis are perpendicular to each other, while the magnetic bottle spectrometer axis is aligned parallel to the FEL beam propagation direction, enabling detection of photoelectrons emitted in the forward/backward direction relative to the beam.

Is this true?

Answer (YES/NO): NO